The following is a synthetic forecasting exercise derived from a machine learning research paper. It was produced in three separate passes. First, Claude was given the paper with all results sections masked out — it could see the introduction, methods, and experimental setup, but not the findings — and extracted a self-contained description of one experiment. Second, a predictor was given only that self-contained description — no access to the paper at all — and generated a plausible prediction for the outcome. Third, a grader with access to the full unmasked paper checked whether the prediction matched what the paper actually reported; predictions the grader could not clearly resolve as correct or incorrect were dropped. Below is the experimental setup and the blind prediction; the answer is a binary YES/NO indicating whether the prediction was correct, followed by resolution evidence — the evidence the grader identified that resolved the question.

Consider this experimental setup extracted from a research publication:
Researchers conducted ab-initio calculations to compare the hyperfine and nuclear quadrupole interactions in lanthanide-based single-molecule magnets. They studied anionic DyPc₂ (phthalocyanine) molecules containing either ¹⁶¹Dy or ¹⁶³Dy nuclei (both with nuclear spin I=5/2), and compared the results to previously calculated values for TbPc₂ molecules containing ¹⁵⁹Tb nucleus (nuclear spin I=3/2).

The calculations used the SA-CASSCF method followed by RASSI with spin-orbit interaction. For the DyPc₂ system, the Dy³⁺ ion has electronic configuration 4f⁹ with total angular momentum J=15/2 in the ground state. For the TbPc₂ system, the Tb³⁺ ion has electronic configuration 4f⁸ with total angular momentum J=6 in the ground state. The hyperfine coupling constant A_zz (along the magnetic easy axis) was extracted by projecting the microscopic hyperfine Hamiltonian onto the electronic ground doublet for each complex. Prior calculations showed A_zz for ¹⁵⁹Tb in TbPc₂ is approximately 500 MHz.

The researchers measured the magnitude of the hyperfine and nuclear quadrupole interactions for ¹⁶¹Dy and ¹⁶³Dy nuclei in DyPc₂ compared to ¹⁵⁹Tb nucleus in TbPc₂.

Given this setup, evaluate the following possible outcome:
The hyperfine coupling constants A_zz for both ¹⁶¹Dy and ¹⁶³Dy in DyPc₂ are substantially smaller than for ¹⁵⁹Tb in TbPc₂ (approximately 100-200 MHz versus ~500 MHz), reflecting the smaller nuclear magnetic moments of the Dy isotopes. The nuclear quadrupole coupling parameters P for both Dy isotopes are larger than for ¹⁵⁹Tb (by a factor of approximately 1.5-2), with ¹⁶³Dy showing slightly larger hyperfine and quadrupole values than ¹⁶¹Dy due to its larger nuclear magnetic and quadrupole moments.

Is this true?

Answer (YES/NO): NO